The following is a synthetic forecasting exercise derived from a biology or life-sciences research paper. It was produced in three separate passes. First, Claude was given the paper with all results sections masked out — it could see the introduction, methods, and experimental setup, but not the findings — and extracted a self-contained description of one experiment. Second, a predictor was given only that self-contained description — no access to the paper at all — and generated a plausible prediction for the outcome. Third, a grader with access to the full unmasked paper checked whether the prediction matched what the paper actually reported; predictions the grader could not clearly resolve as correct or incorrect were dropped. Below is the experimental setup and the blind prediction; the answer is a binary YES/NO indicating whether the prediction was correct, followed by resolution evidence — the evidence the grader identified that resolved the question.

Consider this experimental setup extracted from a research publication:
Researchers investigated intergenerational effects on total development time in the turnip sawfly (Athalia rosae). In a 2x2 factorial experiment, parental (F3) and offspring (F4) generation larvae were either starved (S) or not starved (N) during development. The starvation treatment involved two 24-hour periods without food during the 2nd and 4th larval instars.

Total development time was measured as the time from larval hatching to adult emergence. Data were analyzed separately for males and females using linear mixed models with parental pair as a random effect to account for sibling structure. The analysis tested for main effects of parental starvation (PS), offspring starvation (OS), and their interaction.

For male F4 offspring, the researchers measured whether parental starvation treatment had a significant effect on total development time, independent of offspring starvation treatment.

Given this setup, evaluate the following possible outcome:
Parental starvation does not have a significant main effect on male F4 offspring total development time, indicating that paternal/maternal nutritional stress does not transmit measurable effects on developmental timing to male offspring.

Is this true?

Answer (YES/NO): NO